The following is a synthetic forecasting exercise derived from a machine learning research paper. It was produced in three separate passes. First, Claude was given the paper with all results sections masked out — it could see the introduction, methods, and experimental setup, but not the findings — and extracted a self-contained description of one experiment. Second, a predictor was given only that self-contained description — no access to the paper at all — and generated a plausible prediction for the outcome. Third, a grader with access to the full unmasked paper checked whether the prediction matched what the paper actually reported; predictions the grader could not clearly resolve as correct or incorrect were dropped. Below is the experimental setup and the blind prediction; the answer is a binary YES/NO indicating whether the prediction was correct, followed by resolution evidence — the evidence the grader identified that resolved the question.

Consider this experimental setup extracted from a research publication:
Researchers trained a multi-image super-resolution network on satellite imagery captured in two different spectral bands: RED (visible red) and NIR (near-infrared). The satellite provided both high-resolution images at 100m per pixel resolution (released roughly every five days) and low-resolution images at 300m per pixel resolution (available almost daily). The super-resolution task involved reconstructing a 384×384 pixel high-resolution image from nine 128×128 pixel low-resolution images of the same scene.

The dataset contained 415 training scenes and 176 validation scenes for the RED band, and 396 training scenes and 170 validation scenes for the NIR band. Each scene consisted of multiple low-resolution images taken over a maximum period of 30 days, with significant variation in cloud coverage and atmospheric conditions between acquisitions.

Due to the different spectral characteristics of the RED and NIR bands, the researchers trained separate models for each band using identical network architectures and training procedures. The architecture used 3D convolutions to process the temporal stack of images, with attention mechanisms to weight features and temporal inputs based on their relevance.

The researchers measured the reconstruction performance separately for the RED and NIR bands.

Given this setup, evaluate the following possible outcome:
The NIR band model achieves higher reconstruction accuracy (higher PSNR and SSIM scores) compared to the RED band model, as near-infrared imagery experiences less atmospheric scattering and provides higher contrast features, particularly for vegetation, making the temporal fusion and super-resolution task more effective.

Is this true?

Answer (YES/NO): NO